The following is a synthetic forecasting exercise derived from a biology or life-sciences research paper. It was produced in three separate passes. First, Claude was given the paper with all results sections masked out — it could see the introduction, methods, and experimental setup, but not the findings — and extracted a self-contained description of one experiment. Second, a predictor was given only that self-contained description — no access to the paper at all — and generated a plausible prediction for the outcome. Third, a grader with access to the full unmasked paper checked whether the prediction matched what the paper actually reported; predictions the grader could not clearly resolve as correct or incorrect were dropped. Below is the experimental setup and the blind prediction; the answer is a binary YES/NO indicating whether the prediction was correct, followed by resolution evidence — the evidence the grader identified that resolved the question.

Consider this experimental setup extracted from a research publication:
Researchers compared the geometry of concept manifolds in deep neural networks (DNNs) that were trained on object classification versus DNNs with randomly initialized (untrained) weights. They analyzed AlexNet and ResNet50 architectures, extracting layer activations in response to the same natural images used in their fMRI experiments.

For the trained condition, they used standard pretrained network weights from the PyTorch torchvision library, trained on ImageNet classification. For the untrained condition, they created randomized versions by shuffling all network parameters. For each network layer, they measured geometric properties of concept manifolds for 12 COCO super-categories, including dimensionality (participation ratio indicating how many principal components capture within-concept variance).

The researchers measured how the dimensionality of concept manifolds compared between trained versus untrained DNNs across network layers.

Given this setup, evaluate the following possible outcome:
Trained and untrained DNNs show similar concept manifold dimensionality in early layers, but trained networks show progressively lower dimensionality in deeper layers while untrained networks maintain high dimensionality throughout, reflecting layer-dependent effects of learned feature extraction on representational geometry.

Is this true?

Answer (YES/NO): NO